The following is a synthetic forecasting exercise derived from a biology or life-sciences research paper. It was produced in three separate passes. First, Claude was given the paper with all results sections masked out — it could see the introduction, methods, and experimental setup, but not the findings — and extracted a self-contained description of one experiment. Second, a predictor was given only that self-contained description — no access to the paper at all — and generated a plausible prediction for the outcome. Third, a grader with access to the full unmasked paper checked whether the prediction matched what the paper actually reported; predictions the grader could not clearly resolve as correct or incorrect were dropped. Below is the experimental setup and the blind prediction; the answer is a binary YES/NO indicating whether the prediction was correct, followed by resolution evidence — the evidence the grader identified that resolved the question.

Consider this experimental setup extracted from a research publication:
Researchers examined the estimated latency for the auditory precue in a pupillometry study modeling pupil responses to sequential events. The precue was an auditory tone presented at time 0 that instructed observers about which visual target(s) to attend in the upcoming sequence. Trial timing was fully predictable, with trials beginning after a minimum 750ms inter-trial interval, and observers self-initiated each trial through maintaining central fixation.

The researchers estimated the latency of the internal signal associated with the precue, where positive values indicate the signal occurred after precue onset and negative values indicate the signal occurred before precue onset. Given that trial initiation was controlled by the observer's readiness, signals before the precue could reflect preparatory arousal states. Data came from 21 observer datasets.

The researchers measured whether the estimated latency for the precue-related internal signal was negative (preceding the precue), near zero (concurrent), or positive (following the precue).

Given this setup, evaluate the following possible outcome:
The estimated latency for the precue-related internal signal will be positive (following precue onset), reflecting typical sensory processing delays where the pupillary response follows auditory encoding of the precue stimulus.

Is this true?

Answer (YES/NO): NO